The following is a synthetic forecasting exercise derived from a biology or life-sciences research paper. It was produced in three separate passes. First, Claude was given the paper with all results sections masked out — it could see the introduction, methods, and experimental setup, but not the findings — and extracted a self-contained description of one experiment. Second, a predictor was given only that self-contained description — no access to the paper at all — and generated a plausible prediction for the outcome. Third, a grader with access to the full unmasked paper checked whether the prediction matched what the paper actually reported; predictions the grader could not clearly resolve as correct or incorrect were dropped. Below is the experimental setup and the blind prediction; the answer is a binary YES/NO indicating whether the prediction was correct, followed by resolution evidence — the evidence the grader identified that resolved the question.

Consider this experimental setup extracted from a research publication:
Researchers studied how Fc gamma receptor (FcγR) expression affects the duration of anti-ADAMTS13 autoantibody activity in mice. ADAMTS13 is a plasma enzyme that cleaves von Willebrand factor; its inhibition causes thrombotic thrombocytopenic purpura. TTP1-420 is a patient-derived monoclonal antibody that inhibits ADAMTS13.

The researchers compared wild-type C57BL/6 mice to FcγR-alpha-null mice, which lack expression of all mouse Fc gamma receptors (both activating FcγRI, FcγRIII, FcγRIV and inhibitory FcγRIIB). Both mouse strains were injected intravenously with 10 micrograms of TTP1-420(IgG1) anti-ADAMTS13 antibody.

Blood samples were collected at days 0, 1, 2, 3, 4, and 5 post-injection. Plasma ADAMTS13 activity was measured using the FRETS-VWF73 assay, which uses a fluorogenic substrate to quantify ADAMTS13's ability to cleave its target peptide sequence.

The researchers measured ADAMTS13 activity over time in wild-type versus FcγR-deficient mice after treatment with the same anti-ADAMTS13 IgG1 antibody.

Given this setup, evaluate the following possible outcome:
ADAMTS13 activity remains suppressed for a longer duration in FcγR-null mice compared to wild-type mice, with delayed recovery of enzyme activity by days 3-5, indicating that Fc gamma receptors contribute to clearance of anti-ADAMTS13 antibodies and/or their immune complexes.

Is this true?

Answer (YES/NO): NO